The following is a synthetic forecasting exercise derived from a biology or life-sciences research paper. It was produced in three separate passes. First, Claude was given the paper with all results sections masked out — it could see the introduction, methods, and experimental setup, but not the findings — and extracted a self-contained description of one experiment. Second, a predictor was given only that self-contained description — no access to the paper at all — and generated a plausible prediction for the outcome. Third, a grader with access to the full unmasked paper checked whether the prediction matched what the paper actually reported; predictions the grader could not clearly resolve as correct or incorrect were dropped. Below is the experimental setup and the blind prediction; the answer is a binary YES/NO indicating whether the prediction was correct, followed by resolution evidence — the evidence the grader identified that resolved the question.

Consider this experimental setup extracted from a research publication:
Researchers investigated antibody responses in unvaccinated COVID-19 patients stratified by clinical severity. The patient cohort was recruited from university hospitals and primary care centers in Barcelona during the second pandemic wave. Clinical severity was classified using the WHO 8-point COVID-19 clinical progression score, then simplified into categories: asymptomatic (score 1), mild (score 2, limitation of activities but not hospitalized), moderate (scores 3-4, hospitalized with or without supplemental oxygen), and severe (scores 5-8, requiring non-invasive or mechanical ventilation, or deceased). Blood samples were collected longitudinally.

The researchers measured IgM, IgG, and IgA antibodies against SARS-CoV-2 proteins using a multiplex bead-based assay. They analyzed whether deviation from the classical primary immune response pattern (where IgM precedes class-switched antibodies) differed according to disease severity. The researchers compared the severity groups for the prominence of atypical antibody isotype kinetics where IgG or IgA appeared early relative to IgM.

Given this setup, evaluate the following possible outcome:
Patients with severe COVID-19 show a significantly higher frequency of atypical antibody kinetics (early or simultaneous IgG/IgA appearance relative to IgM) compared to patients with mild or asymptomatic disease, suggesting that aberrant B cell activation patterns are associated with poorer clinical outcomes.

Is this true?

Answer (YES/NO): YES